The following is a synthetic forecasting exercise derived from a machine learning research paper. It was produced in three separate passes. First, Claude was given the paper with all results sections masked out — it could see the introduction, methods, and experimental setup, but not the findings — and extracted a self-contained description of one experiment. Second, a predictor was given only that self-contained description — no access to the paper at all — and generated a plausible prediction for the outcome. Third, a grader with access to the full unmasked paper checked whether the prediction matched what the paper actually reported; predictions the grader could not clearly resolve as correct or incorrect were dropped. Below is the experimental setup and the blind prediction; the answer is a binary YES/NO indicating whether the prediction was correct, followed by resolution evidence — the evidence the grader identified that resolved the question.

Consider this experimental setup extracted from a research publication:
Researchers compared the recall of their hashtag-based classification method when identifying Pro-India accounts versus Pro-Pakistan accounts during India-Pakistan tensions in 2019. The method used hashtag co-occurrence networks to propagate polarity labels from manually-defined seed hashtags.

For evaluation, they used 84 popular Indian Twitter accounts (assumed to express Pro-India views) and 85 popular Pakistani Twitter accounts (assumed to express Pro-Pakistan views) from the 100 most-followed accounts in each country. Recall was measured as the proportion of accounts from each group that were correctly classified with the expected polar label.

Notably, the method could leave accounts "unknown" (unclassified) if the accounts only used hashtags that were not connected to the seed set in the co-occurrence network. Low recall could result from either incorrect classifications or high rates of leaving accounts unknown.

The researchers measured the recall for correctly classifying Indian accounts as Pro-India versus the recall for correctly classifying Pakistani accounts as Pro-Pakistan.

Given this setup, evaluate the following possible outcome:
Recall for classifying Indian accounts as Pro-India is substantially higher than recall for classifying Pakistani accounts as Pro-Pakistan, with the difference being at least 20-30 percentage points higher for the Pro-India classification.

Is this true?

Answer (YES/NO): NO